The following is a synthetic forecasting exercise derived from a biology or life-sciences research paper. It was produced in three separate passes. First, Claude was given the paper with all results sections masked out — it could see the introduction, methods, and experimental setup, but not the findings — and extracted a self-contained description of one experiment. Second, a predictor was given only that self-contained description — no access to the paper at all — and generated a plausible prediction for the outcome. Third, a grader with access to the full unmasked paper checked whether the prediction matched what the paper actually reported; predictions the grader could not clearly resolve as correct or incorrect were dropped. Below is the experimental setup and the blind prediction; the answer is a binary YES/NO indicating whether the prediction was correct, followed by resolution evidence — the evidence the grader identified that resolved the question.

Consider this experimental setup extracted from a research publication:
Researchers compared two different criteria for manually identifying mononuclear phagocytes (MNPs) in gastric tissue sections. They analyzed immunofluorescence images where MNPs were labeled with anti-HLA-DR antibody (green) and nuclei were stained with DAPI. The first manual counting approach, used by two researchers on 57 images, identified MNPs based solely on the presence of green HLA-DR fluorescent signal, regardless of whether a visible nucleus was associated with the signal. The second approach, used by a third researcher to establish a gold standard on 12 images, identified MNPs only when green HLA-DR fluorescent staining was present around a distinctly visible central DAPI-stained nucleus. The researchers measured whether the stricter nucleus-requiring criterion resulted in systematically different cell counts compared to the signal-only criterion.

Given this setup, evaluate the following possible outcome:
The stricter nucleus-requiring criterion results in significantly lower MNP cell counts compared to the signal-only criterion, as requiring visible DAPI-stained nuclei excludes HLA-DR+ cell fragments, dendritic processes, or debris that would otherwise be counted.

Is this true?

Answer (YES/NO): YES